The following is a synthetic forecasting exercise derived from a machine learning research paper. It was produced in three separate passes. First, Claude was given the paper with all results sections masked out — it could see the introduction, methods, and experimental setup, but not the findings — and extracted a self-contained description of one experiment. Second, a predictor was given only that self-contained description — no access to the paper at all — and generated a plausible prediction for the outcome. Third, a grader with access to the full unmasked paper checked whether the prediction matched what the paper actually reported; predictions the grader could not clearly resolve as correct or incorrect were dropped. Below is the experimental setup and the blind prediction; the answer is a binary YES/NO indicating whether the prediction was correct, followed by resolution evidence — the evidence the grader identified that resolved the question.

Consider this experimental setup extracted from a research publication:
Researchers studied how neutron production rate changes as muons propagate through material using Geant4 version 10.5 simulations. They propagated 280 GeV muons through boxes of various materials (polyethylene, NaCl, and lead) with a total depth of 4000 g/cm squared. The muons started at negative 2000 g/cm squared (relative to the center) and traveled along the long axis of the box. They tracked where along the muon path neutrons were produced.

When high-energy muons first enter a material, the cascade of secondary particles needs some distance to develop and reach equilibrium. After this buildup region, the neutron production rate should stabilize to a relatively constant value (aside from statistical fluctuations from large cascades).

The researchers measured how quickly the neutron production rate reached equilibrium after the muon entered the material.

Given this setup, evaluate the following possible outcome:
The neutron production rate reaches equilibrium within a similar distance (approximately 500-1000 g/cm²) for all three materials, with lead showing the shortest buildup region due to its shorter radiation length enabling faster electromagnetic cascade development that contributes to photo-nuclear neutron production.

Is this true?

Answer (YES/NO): NO